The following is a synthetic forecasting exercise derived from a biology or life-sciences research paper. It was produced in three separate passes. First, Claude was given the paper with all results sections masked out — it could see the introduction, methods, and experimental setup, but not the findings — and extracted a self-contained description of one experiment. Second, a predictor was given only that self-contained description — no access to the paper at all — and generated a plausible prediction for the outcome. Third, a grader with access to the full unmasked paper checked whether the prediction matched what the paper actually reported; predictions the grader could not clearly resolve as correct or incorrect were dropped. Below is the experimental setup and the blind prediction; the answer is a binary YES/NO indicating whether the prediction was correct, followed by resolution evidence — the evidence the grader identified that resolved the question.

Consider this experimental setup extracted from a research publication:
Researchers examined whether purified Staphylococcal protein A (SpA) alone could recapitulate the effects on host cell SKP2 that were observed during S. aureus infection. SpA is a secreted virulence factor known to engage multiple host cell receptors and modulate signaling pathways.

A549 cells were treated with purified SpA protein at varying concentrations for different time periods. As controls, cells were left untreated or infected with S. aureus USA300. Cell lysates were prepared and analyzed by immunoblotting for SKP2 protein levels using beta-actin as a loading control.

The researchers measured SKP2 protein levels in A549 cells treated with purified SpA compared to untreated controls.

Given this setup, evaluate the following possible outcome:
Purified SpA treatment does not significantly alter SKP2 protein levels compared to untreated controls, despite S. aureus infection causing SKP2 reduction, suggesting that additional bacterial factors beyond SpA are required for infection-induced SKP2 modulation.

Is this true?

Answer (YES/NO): NO